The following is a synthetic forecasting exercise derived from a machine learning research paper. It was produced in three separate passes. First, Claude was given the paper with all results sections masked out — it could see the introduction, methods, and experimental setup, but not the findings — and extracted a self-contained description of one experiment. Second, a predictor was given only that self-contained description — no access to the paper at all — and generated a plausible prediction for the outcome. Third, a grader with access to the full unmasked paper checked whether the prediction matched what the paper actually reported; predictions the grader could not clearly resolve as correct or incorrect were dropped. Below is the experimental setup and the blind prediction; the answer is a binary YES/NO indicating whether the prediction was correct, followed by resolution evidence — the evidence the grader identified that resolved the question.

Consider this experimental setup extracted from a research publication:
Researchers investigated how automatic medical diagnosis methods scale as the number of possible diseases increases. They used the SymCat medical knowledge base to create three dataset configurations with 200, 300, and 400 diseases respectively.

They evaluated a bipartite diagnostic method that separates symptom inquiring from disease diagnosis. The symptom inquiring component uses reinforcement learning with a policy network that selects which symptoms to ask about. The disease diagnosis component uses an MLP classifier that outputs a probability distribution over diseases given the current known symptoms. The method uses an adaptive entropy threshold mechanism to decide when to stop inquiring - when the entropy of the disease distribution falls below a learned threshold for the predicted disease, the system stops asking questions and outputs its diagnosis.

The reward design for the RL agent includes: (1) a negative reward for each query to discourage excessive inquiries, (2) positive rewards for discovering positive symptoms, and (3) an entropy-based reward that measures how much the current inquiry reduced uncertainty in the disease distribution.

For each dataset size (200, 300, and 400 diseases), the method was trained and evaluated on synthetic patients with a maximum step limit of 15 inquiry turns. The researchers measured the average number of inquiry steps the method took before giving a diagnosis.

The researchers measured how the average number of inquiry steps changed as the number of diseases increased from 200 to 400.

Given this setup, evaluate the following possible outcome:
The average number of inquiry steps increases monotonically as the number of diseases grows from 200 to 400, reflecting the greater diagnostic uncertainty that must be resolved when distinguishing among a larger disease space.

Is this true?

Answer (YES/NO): YES